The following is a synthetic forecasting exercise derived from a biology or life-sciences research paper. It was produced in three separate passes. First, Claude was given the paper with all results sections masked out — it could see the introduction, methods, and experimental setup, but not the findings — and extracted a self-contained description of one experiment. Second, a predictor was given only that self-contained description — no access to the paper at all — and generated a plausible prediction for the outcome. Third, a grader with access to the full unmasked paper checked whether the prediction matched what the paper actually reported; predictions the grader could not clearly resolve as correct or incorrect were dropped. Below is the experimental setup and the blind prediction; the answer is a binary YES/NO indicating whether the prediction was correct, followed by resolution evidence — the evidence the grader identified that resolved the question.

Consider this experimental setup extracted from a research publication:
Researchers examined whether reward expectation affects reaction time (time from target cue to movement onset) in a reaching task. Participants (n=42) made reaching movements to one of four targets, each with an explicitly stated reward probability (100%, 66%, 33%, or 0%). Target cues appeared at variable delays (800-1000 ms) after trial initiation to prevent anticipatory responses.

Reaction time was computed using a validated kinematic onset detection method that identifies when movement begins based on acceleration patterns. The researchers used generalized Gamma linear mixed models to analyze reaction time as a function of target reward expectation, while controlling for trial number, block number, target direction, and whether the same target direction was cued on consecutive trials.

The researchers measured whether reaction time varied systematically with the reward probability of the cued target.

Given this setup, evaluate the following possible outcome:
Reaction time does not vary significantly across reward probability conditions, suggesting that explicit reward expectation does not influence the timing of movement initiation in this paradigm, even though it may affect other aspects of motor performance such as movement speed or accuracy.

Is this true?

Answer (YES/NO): NO